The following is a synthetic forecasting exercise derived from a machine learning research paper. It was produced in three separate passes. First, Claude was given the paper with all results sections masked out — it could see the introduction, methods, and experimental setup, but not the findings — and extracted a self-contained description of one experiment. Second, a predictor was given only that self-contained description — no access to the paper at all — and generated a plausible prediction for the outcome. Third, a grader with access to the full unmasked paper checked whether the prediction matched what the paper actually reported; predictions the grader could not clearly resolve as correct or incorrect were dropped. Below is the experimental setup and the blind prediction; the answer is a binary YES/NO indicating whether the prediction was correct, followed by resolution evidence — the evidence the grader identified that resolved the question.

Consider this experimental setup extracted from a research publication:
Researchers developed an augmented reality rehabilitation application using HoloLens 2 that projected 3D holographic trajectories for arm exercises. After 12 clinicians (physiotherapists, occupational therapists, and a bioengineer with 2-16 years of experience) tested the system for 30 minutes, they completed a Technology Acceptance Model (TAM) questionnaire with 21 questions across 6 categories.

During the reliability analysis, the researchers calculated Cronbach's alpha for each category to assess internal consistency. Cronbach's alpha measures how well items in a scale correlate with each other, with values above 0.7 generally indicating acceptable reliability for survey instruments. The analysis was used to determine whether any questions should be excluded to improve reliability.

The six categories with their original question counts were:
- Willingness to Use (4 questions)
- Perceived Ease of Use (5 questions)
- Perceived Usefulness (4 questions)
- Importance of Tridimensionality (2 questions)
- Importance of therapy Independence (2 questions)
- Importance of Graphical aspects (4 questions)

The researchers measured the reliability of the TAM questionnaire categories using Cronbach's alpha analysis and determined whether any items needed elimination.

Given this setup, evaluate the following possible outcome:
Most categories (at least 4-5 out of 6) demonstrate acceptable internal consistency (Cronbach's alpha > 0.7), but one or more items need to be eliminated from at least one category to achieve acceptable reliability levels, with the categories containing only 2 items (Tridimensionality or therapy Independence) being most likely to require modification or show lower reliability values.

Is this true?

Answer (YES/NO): NO